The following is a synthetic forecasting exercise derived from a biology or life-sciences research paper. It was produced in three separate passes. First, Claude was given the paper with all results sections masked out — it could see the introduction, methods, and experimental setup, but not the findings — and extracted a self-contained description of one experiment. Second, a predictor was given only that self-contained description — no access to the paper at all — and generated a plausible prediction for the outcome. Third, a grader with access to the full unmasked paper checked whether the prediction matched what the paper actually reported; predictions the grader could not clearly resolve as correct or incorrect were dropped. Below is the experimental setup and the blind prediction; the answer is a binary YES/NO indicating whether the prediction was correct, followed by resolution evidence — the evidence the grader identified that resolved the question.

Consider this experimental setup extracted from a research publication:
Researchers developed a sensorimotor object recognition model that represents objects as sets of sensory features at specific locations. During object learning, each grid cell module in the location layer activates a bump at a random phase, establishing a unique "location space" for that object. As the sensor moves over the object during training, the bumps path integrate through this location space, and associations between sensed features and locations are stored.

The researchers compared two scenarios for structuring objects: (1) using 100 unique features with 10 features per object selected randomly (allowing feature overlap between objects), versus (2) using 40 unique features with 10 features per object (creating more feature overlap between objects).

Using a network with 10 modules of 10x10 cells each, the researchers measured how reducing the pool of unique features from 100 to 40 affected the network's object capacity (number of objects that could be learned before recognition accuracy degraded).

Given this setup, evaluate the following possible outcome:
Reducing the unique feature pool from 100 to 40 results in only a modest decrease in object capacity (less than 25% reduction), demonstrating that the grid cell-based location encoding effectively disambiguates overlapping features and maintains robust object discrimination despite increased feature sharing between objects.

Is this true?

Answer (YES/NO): NO